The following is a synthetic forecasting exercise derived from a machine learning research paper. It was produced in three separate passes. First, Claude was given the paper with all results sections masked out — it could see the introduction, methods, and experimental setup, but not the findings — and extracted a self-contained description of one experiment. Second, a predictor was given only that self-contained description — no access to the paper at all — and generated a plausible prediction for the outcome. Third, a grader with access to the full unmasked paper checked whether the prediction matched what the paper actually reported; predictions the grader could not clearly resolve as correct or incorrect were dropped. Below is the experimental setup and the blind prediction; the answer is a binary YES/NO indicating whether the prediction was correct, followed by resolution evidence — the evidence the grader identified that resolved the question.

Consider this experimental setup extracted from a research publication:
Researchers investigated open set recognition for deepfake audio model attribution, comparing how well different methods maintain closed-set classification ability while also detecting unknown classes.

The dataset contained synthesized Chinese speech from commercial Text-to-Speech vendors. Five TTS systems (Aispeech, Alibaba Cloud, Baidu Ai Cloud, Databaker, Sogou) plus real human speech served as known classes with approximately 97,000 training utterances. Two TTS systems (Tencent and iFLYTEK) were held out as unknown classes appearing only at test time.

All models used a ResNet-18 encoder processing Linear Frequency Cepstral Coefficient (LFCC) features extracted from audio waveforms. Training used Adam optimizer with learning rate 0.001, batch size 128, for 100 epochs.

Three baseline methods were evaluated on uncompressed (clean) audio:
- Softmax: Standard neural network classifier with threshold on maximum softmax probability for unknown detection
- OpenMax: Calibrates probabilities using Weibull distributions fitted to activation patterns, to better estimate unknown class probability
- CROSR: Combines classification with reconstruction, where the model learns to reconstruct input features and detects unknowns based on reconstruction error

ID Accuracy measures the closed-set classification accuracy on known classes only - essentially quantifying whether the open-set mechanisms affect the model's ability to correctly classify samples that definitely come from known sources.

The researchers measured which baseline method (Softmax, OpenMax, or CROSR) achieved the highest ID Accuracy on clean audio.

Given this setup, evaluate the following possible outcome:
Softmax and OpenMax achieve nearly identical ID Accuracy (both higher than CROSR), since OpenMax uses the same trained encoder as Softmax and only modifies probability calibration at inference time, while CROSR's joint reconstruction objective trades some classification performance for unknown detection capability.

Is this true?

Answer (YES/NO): YES